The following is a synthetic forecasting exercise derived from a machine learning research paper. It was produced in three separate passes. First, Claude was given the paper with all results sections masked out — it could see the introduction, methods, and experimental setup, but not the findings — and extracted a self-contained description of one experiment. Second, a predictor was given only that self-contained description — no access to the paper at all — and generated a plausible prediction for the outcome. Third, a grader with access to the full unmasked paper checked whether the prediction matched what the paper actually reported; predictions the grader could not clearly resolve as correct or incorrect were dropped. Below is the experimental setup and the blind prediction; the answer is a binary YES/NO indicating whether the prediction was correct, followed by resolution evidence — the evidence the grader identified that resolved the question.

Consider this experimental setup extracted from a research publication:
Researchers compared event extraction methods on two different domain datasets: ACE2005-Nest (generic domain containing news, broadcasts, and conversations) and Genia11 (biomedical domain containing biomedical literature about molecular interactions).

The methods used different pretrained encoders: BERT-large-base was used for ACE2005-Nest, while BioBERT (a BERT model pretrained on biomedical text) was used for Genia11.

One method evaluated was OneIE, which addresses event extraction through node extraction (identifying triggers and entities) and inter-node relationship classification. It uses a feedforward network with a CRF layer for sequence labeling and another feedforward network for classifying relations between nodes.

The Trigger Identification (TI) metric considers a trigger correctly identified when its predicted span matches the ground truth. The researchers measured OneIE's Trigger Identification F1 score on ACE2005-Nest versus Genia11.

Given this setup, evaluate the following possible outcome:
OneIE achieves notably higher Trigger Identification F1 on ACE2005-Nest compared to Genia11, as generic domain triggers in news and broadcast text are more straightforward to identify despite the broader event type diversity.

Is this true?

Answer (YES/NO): NO